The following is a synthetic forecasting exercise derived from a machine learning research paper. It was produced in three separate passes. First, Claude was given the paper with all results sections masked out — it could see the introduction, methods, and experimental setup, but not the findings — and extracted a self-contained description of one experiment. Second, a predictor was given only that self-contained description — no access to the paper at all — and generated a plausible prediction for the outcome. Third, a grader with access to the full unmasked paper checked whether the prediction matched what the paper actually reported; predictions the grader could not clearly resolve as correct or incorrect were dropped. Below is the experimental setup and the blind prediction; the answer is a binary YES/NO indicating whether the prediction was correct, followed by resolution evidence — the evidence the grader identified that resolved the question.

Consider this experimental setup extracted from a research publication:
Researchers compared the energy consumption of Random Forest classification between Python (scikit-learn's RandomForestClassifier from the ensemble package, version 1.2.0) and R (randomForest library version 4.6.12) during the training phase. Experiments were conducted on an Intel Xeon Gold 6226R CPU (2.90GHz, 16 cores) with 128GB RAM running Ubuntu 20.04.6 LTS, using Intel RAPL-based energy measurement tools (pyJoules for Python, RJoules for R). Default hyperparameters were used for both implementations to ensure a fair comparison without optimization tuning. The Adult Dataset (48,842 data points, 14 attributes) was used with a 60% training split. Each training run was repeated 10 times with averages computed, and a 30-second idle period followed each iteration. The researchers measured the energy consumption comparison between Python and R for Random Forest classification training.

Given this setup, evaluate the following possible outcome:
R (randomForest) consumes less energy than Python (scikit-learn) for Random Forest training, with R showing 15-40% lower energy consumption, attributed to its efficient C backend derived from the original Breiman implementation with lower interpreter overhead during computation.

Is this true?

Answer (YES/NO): NO